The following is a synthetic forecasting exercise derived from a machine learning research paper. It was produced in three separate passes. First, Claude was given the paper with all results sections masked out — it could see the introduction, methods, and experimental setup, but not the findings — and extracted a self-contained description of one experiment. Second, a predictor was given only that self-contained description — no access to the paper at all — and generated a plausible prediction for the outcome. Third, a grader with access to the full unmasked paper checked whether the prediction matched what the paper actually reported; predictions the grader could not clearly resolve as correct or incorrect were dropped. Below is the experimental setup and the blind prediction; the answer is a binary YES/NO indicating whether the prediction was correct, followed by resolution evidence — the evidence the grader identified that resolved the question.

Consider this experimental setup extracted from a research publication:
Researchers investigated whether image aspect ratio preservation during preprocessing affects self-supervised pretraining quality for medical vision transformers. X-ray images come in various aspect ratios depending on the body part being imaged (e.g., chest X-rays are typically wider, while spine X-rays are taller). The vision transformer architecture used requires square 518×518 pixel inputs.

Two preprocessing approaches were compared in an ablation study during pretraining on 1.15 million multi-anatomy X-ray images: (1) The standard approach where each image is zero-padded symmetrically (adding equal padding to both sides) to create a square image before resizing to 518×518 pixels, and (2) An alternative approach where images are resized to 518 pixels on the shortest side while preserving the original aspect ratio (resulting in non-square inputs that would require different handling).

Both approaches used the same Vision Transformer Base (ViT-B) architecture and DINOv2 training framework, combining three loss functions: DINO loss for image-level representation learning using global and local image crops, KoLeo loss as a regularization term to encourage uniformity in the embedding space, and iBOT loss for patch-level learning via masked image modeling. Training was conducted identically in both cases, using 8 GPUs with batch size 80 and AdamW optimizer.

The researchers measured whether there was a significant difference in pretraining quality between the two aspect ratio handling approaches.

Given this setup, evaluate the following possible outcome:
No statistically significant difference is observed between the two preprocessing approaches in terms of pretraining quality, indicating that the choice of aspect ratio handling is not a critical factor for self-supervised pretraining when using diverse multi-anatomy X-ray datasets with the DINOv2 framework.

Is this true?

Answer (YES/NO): YES